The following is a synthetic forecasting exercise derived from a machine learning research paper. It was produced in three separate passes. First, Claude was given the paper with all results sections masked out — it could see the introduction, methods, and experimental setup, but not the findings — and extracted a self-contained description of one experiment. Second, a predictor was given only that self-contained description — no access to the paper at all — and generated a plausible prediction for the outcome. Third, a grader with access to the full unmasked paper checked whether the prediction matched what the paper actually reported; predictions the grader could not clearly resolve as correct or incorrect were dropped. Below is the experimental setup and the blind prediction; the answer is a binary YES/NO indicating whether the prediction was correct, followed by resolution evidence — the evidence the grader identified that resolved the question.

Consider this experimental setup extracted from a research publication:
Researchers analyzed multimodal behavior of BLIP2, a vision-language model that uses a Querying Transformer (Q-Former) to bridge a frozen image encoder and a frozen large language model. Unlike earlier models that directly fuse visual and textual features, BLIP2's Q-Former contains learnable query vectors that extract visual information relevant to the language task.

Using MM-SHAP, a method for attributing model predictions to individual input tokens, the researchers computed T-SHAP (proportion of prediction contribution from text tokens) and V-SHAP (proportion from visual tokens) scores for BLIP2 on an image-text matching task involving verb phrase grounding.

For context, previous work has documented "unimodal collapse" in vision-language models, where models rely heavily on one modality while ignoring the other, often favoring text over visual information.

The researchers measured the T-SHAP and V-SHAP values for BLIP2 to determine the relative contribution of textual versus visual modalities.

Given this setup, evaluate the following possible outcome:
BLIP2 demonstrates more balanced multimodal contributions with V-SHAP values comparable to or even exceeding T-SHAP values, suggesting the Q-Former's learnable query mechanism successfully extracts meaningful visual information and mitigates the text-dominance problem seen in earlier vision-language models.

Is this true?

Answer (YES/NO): YES